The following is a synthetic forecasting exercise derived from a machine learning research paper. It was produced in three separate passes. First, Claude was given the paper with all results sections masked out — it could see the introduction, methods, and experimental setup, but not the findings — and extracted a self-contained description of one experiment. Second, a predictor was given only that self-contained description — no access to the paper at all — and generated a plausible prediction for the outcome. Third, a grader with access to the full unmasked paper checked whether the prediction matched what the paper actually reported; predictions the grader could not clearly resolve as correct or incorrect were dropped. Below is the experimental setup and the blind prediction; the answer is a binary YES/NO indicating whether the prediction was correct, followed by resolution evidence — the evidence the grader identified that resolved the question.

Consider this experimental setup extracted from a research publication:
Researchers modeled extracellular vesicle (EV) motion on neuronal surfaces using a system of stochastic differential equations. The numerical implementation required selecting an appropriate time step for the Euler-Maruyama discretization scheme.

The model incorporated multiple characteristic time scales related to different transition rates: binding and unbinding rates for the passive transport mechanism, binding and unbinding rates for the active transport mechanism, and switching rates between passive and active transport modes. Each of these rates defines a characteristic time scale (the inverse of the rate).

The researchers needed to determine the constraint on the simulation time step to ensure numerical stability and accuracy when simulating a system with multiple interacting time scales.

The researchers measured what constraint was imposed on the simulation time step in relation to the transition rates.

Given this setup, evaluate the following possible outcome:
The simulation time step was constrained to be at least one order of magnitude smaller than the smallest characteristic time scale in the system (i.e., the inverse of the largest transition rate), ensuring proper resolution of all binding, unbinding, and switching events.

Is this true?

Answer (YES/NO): NO